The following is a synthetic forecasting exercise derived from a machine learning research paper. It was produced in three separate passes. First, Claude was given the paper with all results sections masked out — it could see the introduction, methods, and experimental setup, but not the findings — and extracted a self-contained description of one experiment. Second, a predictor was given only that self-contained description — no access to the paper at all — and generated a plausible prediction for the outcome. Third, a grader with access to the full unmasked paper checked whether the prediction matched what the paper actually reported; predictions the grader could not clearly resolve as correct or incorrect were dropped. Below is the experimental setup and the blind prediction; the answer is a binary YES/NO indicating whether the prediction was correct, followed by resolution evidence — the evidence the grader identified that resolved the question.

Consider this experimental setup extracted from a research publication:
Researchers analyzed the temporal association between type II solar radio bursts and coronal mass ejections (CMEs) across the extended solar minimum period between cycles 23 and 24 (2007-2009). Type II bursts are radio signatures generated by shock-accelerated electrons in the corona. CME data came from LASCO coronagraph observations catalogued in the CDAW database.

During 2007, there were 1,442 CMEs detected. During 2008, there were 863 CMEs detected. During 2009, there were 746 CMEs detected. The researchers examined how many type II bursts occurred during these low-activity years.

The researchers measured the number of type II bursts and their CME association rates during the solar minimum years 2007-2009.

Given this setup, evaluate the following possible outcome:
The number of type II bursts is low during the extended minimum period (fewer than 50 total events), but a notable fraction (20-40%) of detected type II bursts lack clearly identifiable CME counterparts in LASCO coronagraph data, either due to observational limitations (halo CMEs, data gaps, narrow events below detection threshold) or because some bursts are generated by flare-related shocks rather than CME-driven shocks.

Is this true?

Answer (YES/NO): NO